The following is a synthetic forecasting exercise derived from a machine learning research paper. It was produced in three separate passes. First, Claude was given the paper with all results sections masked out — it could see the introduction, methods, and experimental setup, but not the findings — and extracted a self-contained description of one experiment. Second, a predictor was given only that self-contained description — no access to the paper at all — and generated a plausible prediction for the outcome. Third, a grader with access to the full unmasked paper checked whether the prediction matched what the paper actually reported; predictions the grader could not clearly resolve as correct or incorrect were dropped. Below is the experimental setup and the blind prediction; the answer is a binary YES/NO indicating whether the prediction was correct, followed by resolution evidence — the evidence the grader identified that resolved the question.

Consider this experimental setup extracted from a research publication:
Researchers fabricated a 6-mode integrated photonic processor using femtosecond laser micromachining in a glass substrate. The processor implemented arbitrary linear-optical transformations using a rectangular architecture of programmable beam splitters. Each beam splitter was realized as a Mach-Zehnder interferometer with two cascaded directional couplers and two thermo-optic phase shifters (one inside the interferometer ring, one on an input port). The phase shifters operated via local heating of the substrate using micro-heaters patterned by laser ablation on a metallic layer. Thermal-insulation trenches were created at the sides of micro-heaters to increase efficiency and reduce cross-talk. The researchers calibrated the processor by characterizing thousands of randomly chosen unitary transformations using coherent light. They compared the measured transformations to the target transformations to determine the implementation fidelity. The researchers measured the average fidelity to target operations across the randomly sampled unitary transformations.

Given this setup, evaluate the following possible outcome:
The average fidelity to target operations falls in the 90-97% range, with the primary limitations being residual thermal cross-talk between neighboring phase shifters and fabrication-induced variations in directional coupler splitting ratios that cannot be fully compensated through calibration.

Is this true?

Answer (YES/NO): NO